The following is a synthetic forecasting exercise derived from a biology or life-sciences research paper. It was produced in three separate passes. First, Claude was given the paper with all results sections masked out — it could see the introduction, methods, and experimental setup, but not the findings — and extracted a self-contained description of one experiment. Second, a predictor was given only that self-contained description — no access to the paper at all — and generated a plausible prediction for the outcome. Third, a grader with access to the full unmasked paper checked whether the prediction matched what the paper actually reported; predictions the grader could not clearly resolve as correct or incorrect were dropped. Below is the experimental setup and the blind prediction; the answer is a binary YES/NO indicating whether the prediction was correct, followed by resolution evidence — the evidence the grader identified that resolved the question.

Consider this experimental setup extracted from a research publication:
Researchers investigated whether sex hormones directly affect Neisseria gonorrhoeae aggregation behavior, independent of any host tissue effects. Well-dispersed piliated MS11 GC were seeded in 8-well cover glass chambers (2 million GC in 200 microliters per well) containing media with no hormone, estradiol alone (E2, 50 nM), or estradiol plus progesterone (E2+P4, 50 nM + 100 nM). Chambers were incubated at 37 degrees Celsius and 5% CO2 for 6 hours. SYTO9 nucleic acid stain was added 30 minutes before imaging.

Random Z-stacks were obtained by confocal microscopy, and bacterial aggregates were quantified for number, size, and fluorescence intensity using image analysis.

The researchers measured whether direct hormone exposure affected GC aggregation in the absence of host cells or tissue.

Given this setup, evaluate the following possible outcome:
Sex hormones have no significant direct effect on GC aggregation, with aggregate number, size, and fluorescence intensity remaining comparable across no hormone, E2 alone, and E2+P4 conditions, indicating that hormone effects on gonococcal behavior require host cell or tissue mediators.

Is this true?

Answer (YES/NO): YES